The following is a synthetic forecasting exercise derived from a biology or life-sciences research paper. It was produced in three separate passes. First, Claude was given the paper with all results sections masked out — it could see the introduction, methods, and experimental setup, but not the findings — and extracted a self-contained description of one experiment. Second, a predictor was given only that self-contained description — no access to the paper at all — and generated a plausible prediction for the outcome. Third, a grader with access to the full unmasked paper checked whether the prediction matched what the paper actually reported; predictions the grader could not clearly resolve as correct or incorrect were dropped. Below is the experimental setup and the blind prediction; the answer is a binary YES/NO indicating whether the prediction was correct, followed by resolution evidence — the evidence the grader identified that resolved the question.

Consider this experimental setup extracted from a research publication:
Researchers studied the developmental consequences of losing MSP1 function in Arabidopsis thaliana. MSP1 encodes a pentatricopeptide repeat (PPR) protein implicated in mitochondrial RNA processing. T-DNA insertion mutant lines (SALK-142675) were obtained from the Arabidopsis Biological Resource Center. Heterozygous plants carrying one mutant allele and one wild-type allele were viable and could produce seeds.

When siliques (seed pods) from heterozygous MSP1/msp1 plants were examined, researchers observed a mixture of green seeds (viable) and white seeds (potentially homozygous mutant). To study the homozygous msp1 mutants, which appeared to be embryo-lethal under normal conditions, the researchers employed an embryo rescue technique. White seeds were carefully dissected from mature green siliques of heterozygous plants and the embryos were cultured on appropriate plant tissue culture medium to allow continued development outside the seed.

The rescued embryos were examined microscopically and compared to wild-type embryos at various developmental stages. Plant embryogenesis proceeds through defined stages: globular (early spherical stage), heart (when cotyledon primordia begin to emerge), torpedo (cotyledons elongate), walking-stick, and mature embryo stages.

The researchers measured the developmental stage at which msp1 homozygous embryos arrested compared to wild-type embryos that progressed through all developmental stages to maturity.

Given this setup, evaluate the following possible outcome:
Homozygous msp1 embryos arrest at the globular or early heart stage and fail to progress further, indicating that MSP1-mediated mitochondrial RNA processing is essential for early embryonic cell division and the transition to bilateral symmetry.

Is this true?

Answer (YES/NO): NO